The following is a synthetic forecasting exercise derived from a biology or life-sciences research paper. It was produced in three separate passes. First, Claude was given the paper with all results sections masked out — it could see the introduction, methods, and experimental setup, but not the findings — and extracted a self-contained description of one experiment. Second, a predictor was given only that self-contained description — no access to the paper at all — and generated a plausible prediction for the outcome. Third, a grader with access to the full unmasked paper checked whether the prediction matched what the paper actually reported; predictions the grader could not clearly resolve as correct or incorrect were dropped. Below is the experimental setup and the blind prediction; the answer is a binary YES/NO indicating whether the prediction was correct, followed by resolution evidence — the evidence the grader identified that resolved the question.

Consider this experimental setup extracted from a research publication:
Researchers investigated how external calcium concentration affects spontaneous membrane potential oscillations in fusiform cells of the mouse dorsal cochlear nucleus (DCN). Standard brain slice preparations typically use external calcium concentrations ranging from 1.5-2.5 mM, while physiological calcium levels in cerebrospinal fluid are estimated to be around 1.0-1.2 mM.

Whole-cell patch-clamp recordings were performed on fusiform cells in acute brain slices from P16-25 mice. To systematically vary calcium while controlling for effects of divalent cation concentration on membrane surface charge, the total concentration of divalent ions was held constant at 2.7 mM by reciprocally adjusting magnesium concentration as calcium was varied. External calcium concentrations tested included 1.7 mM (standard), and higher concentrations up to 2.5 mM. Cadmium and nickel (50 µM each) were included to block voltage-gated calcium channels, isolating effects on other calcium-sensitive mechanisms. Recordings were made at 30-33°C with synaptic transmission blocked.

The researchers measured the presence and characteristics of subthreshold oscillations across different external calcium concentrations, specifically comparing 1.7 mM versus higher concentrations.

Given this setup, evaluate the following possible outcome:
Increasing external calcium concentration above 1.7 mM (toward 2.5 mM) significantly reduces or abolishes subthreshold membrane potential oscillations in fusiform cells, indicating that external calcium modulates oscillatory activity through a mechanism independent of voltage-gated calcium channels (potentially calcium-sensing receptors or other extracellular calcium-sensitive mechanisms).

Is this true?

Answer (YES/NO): NO